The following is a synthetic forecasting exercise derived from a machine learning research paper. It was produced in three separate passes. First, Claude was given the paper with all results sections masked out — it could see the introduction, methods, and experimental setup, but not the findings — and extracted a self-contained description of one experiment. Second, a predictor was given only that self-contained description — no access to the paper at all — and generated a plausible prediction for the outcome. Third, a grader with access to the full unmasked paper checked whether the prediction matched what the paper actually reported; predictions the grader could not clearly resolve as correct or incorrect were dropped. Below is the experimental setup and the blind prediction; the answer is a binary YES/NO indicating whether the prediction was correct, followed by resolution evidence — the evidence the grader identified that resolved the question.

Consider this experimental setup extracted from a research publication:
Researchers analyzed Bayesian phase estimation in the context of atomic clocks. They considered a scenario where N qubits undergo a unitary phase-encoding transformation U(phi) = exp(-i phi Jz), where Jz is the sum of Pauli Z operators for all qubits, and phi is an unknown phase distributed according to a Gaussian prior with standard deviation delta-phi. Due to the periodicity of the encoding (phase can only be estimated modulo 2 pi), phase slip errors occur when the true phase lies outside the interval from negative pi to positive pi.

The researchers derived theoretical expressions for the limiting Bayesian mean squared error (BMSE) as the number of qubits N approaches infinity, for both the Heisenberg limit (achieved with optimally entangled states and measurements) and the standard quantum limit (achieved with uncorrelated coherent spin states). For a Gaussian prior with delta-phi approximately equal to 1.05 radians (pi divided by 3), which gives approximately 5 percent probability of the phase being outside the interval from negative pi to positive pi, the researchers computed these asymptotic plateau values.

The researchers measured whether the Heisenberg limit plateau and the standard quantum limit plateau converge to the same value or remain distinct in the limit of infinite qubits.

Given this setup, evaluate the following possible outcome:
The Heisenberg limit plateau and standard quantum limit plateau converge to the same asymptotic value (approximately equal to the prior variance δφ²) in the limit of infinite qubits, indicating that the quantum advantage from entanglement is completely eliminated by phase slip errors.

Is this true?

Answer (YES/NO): NO